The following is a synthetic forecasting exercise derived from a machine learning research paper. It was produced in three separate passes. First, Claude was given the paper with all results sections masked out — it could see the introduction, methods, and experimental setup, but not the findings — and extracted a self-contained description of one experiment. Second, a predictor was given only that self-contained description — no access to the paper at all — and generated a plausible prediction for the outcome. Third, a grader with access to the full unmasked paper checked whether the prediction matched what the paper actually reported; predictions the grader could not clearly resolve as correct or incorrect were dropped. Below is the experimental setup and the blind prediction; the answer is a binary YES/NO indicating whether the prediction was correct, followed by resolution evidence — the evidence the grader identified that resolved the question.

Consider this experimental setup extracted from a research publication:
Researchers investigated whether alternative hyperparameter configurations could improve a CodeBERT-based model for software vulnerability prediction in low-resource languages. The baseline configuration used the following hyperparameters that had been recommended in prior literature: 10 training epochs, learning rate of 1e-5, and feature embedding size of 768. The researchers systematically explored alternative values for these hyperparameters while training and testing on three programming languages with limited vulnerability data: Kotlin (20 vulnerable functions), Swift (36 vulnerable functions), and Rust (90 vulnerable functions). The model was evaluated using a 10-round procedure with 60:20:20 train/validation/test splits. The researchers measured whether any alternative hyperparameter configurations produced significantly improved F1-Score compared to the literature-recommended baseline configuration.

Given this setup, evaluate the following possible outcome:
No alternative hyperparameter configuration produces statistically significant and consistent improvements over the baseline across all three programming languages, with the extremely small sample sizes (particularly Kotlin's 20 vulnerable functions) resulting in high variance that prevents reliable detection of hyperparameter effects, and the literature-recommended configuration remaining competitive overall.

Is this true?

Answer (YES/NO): NO